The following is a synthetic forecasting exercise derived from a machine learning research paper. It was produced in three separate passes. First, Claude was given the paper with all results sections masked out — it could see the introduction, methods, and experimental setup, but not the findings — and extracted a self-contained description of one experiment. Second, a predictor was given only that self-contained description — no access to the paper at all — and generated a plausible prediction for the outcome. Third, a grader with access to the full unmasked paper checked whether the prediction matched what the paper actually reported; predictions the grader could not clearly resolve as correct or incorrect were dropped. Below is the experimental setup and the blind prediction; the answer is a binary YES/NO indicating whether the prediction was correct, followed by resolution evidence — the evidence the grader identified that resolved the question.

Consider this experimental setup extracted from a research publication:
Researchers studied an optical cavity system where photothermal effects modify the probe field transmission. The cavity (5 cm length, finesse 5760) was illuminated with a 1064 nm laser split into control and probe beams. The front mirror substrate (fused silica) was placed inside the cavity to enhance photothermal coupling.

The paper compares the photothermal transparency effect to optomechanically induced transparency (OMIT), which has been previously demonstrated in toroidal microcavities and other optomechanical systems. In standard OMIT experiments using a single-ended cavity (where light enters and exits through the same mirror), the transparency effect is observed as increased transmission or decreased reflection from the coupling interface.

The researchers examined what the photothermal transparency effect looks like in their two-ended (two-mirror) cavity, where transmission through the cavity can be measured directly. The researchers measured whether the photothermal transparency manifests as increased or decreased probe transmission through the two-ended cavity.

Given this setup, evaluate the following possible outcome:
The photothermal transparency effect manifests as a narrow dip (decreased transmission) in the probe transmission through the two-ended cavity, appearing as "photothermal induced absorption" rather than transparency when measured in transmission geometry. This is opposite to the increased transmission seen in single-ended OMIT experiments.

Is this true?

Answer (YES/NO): YES